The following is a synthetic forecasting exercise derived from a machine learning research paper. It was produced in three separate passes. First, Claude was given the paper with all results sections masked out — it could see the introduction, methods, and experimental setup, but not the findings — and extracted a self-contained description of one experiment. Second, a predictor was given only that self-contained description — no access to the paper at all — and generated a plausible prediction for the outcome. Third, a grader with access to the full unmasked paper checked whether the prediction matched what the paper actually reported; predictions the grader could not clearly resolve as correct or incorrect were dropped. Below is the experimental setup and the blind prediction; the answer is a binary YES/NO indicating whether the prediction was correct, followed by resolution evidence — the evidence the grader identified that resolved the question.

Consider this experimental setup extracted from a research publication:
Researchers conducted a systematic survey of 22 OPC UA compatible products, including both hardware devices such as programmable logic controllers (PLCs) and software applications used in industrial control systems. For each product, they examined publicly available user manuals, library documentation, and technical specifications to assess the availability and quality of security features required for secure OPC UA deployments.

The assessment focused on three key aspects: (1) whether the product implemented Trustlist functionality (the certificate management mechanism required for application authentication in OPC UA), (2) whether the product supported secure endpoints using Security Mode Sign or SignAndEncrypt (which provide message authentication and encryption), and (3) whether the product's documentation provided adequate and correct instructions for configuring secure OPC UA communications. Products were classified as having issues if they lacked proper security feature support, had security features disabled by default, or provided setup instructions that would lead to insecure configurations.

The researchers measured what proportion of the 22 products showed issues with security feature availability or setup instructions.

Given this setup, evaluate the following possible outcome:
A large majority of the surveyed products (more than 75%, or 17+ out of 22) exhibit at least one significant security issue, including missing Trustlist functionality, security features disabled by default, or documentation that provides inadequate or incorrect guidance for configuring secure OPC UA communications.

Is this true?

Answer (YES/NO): NO